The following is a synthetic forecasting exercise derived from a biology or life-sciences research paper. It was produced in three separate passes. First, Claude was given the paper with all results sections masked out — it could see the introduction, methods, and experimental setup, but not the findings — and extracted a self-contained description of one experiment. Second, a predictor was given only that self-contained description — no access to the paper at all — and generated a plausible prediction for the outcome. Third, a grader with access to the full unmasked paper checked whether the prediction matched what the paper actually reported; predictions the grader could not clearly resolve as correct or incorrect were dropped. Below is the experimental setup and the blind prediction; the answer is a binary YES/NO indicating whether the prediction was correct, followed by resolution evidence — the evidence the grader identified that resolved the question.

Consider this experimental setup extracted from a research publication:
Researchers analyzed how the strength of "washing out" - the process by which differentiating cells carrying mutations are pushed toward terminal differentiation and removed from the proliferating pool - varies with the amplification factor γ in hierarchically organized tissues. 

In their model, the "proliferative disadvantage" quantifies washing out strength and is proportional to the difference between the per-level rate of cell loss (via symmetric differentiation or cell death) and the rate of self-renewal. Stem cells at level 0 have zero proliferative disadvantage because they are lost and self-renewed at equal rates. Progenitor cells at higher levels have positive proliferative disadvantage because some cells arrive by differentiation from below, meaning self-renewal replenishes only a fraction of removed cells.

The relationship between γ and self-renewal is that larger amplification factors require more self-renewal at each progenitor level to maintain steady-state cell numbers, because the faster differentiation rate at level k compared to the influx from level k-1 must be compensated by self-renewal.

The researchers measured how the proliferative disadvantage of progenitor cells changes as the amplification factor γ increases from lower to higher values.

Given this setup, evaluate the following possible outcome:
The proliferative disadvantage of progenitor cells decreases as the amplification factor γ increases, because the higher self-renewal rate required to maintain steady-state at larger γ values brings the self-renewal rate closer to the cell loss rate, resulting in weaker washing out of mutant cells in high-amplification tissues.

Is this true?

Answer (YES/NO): YES